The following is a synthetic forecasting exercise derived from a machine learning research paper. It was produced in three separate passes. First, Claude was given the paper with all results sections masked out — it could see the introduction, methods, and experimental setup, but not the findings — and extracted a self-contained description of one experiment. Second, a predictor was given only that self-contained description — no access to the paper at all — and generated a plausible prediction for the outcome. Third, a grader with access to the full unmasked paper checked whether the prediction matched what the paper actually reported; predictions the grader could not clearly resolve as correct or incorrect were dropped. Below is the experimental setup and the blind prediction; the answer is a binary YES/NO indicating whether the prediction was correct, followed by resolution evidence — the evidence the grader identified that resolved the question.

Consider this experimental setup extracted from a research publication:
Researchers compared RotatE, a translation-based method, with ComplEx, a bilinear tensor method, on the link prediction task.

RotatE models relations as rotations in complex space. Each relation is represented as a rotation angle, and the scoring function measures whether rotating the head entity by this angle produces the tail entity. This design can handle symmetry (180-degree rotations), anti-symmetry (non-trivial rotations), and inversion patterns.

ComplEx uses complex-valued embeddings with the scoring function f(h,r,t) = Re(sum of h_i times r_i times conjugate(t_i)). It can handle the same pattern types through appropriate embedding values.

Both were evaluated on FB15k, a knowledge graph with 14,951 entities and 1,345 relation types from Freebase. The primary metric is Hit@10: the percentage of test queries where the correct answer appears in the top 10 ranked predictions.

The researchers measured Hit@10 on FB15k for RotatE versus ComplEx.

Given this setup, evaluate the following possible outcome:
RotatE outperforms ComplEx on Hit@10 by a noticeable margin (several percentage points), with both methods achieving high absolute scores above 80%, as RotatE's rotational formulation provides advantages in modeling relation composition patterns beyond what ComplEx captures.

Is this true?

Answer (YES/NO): NO